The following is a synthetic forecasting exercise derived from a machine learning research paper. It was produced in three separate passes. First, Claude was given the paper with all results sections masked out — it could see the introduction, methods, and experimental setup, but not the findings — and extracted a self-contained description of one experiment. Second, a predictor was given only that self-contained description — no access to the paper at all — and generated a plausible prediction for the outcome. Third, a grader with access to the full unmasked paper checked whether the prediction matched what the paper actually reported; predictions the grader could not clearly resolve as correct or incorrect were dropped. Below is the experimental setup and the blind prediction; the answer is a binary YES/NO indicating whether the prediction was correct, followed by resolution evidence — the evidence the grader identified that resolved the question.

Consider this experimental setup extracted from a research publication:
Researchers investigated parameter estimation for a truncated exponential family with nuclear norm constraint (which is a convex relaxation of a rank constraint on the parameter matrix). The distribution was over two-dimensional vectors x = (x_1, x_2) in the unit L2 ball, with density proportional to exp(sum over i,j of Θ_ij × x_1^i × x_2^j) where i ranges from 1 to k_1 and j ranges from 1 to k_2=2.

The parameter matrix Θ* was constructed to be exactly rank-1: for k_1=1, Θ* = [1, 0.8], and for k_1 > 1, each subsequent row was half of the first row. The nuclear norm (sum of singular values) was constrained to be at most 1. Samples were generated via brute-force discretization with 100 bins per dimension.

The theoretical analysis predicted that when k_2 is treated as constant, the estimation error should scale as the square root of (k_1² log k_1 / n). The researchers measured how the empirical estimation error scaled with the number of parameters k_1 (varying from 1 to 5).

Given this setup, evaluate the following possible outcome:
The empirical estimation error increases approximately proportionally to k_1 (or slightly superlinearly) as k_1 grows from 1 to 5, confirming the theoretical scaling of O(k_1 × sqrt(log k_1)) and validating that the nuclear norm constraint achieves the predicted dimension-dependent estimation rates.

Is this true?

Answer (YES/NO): YES